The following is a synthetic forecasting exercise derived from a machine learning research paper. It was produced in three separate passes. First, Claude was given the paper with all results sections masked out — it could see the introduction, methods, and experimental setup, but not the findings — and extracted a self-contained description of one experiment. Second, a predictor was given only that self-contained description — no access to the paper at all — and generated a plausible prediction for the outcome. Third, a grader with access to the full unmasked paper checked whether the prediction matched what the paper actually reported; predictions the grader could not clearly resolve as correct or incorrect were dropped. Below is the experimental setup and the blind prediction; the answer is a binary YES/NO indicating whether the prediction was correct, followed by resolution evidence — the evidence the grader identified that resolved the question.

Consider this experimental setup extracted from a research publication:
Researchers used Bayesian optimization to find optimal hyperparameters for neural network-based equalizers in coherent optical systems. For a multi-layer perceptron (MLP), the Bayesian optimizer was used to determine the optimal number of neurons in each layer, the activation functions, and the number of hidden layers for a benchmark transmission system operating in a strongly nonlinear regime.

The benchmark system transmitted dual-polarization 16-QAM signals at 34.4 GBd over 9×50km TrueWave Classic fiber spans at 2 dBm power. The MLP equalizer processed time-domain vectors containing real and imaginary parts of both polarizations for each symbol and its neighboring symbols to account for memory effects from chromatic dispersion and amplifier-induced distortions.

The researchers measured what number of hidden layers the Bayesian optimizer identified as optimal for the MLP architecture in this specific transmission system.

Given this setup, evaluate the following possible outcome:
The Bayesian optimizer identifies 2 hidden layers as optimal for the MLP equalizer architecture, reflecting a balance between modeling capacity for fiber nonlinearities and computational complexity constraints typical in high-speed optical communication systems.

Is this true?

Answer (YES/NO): NO